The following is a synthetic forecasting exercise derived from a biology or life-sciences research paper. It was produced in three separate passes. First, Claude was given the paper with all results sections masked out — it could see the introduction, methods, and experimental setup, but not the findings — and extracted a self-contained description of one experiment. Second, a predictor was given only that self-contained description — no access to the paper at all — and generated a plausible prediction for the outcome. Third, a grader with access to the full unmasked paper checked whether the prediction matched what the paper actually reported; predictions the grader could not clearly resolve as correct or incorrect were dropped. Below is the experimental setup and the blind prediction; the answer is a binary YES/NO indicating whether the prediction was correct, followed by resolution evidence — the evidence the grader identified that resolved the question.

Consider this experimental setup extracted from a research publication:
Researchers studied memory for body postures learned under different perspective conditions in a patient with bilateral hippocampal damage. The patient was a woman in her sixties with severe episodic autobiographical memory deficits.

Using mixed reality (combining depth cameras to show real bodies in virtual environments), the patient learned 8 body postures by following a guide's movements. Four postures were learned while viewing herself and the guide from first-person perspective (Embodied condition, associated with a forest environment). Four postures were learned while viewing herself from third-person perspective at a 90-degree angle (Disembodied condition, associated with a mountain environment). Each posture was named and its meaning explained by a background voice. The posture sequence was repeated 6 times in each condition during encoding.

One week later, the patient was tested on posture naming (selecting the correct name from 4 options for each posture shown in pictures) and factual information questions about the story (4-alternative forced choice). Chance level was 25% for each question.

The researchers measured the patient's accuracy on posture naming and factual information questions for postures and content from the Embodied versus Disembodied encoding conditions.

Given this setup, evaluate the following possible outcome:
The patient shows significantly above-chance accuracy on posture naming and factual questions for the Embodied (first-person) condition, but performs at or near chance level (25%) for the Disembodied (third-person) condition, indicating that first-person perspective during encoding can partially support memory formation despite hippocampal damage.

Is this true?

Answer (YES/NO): NO